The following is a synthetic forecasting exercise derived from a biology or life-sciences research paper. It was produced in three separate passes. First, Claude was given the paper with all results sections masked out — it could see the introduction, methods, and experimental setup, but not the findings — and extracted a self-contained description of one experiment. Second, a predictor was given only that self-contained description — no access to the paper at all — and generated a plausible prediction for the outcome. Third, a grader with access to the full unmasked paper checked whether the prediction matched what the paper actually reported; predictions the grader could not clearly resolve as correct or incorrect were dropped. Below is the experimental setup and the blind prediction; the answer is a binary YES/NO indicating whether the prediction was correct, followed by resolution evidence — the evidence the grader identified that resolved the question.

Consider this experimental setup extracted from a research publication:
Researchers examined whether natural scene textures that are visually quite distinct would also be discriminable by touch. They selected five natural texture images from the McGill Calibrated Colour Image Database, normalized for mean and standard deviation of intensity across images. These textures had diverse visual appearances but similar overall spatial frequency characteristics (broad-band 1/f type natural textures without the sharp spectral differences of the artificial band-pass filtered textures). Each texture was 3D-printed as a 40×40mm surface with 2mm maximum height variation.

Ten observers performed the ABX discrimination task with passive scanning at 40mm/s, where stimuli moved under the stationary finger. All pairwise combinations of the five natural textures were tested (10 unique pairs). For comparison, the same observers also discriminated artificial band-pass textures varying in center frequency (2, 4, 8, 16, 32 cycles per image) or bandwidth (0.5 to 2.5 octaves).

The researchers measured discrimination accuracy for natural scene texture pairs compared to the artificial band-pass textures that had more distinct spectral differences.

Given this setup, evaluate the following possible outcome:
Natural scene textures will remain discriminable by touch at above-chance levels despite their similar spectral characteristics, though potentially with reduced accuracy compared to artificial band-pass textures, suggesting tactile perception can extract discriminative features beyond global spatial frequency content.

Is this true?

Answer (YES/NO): NO